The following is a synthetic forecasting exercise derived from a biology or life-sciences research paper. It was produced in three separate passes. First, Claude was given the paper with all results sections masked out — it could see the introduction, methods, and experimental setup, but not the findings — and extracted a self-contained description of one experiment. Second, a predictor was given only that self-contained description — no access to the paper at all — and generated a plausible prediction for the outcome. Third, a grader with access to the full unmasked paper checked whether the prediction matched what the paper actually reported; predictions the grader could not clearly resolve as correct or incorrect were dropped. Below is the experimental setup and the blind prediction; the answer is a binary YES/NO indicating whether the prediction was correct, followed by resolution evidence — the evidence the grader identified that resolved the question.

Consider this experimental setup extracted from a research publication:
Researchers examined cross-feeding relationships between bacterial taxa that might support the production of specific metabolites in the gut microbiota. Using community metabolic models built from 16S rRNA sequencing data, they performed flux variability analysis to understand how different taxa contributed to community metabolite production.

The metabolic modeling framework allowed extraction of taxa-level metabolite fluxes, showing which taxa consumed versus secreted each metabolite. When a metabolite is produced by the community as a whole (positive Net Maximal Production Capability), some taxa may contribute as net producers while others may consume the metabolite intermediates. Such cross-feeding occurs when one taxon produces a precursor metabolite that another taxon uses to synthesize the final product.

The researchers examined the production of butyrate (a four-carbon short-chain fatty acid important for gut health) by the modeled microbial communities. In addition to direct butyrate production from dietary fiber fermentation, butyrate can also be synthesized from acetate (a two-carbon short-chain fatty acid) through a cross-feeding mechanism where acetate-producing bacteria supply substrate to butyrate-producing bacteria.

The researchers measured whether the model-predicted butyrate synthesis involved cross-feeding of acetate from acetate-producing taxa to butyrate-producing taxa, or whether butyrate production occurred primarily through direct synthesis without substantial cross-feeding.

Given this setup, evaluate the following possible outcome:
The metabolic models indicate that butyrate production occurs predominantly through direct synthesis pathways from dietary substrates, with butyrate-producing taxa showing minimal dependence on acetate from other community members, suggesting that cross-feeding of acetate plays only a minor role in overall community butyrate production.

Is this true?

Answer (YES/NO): NO